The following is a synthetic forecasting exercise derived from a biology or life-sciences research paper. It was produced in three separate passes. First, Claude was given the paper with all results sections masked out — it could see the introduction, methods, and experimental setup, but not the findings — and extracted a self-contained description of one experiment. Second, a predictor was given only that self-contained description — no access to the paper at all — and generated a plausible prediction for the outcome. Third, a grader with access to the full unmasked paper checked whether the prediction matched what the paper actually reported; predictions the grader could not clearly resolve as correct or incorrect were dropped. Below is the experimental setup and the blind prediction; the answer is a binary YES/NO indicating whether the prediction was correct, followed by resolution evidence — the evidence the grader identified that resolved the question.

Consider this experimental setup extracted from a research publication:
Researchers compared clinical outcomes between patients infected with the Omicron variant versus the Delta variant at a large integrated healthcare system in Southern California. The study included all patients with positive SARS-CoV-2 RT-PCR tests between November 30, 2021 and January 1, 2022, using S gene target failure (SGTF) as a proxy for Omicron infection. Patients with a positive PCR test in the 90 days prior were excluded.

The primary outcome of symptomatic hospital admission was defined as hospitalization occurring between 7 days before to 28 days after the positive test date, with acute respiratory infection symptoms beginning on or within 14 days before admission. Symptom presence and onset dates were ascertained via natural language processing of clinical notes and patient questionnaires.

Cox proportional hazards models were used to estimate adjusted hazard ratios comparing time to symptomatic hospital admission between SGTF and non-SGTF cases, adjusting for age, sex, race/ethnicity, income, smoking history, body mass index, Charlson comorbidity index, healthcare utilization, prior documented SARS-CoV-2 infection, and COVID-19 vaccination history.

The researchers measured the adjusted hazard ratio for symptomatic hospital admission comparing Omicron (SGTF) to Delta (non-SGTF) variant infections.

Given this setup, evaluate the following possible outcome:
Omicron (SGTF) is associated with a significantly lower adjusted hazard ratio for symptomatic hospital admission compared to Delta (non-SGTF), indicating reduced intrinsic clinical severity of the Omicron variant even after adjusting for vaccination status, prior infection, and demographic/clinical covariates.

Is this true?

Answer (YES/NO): YES